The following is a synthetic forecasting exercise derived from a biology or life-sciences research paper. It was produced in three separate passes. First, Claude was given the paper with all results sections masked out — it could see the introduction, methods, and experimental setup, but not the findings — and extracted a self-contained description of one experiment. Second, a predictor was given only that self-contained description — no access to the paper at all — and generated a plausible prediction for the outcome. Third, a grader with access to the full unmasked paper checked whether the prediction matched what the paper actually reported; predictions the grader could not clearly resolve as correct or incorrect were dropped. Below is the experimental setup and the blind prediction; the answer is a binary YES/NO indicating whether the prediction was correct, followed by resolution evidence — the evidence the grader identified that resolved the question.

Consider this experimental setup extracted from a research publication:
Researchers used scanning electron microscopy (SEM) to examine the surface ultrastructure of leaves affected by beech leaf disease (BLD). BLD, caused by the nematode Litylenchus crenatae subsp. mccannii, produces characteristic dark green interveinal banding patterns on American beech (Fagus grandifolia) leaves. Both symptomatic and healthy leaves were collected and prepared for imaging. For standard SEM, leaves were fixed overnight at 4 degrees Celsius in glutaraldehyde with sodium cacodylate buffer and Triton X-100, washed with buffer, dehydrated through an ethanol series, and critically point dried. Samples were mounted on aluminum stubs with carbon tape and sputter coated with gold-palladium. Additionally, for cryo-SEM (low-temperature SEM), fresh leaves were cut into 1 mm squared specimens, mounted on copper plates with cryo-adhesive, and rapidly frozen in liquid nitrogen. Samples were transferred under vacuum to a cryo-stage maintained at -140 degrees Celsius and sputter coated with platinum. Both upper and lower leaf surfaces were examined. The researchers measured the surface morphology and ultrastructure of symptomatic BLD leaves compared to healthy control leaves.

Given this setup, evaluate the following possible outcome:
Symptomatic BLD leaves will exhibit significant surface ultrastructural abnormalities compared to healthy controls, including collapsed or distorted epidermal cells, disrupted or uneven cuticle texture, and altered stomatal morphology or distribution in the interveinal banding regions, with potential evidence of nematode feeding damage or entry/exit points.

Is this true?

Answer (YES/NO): NO